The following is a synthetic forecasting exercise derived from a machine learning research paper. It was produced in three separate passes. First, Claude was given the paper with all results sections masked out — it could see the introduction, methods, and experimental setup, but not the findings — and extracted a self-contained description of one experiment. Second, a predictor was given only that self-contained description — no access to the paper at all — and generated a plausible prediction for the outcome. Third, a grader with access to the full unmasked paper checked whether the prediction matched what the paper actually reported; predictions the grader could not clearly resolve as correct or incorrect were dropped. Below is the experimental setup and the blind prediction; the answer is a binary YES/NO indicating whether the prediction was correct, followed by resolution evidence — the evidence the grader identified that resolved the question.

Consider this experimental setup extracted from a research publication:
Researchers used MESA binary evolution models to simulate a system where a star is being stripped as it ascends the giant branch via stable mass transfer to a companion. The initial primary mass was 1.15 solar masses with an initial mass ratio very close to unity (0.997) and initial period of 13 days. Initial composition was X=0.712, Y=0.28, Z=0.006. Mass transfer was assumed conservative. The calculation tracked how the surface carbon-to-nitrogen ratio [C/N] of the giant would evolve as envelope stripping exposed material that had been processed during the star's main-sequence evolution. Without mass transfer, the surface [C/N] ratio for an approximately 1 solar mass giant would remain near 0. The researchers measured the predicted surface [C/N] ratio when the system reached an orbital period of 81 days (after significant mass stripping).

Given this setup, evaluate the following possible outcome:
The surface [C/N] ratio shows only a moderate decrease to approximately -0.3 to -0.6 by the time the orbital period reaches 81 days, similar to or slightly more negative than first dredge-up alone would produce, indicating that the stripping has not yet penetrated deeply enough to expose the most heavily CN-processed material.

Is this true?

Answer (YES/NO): NO